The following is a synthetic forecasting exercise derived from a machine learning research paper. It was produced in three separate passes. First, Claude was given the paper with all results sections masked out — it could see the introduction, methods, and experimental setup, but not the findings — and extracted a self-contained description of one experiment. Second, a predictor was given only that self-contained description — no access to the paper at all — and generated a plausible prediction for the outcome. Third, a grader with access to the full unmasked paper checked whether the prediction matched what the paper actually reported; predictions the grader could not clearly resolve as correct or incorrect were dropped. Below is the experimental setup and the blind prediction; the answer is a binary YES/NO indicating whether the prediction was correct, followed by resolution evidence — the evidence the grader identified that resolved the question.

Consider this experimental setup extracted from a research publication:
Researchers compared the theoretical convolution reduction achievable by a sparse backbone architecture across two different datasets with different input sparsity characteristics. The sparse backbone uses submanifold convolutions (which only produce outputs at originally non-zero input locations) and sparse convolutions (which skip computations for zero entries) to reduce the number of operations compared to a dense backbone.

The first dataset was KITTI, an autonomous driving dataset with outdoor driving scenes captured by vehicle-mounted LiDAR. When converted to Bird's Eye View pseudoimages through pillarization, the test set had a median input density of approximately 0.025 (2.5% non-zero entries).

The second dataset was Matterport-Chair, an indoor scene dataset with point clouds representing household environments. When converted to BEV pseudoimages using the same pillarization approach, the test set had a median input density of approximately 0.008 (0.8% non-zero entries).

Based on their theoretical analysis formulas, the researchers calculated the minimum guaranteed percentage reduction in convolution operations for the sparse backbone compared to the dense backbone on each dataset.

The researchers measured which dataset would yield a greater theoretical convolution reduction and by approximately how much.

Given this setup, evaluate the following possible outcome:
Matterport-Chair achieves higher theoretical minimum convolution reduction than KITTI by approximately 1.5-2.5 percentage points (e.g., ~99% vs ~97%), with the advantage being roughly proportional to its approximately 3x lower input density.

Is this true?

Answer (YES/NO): NO